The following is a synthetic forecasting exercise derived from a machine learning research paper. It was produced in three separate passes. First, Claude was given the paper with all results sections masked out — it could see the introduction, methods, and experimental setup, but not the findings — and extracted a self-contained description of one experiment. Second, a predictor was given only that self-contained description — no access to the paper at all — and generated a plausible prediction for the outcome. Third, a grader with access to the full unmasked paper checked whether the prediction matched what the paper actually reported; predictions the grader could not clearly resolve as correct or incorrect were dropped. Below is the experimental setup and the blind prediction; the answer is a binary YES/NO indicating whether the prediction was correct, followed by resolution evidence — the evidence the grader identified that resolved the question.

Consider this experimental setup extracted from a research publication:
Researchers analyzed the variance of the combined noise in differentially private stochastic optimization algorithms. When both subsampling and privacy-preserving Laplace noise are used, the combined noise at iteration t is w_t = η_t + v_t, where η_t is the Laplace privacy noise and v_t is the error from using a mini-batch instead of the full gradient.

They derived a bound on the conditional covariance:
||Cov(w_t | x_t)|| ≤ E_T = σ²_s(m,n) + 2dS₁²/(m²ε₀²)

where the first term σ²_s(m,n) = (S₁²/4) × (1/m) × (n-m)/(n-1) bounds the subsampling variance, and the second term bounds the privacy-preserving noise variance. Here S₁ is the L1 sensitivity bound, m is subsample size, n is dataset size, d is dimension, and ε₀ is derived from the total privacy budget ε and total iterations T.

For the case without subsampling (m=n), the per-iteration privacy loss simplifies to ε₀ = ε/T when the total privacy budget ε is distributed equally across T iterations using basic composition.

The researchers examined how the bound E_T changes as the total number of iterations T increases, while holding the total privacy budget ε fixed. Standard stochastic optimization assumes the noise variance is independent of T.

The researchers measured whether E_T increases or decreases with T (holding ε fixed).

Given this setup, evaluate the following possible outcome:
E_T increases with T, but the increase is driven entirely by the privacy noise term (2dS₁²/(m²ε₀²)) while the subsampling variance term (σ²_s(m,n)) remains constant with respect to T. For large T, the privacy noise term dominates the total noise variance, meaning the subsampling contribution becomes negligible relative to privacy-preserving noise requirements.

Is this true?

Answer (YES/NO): YES